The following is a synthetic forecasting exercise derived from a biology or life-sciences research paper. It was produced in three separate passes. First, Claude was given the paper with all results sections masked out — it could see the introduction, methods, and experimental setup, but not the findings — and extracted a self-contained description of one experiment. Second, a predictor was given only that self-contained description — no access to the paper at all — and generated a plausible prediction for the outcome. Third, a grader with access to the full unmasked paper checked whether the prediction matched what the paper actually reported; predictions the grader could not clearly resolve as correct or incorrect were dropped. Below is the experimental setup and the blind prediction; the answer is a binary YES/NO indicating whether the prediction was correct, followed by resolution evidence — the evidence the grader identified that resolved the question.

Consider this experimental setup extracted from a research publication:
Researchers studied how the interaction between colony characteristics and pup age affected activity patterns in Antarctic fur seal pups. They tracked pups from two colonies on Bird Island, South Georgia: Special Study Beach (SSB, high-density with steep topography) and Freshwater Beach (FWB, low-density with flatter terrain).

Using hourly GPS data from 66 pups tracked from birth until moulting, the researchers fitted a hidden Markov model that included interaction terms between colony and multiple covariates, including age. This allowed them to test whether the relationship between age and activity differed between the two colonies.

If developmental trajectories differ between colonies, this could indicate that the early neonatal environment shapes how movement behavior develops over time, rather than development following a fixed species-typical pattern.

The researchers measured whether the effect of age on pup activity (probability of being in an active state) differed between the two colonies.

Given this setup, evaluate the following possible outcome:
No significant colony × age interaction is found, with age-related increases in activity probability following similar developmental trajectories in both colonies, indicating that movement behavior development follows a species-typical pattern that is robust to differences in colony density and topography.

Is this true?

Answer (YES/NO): NO